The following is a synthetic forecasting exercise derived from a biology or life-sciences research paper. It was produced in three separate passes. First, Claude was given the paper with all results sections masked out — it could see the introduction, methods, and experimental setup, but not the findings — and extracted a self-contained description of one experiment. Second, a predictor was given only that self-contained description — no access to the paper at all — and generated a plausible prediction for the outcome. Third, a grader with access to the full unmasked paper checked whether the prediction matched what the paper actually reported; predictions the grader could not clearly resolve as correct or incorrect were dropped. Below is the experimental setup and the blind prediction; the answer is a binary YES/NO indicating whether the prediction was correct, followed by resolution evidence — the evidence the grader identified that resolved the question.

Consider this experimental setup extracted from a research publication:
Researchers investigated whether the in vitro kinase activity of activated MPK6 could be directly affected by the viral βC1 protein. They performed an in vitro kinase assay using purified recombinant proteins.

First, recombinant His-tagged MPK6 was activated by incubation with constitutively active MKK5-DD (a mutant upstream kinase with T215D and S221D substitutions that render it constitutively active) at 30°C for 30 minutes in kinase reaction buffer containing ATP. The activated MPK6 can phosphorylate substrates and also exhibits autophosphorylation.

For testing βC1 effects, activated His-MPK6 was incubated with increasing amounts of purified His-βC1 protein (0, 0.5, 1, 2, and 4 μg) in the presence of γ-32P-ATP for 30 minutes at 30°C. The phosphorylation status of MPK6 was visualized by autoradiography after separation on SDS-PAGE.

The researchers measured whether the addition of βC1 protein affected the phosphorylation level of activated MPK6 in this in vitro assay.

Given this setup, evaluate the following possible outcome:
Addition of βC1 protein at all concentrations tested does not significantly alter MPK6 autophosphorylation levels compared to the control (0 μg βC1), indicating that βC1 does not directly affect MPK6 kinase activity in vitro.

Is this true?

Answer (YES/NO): NO